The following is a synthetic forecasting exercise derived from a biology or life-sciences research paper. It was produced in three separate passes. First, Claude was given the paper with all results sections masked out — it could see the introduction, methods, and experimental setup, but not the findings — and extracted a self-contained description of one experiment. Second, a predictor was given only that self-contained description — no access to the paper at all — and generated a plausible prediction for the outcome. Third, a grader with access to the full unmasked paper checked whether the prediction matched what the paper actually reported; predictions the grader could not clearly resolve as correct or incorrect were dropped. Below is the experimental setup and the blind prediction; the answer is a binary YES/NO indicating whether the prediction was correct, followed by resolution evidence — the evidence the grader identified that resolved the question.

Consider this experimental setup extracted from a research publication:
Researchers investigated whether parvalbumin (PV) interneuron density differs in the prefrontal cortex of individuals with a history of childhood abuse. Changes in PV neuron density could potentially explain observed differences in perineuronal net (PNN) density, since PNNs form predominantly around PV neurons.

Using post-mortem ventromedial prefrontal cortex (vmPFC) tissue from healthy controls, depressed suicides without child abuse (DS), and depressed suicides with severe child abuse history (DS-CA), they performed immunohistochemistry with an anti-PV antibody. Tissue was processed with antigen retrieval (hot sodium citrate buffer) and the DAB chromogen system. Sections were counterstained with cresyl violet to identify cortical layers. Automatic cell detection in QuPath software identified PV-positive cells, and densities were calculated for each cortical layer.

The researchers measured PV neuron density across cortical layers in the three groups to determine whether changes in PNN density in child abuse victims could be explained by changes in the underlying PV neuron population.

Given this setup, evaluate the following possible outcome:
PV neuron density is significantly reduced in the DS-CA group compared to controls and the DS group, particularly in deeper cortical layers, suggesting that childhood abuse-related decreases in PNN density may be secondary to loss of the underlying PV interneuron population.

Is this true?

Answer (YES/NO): NO